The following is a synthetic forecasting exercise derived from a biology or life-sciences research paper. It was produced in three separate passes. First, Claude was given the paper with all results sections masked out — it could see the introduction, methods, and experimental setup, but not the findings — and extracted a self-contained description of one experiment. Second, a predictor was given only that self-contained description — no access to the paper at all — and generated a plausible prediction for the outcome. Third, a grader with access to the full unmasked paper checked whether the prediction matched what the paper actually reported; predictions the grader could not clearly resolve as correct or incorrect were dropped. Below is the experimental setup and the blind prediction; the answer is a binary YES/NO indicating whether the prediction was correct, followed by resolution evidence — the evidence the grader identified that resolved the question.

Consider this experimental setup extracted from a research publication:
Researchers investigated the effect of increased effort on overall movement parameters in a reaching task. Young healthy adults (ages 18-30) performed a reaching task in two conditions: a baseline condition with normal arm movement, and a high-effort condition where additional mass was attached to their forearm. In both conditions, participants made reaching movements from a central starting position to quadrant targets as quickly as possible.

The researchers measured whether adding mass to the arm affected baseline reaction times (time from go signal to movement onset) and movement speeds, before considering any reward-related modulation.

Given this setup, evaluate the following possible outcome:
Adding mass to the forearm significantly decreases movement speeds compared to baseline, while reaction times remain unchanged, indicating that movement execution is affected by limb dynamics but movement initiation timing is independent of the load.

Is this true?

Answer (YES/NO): NO